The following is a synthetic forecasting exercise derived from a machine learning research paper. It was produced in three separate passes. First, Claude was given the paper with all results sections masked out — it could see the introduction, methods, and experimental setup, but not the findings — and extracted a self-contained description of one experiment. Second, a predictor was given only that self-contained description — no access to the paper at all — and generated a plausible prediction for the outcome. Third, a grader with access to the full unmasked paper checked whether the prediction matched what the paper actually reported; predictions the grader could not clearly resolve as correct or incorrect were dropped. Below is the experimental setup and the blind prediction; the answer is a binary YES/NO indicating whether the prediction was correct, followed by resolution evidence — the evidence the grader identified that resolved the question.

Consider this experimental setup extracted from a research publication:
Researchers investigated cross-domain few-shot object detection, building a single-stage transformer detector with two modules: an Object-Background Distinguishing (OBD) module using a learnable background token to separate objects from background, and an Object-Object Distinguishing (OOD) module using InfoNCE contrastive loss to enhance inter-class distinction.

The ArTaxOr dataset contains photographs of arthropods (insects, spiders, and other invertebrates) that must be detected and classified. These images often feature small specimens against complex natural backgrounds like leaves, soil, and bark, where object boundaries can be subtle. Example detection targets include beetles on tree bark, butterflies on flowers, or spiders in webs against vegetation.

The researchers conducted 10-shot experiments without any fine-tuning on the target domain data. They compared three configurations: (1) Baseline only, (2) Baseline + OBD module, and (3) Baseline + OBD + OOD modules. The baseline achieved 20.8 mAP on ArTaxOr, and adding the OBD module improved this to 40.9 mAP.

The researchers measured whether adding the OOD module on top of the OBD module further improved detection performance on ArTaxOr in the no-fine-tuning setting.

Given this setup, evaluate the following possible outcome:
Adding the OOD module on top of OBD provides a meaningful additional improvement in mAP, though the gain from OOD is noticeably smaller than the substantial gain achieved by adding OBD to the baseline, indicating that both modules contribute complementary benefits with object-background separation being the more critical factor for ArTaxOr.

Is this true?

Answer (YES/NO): NO